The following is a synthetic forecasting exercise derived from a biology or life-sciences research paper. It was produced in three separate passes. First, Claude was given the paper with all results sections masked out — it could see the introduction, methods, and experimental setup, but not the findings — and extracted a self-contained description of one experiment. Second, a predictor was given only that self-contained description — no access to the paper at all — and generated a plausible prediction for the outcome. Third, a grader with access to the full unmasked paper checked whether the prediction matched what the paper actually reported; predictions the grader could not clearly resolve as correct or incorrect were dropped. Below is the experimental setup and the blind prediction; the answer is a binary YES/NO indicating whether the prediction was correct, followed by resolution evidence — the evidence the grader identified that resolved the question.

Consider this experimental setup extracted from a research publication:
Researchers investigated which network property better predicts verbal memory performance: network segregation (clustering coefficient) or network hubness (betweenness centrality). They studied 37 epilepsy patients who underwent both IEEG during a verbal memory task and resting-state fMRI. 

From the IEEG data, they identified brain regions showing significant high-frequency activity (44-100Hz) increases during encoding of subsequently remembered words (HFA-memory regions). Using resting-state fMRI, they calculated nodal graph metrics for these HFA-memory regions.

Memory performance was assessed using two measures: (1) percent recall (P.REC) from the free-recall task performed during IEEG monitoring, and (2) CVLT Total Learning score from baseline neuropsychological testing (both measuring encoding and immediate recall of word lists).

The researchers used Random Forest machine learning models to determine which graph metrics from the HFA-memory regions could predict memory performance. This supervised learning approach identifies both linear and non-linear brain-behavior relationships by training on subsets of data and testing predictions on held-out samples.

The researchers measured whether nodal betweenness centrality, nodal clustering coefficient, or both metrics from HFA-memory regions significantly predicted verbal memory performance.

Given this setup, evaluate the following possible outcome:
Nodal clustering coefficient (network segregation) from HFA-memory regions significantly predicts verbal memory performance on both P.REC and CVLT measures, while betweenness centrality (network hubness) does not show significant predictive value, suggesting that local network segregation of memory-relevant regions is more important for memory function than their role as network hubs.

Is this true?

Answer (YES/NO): NO